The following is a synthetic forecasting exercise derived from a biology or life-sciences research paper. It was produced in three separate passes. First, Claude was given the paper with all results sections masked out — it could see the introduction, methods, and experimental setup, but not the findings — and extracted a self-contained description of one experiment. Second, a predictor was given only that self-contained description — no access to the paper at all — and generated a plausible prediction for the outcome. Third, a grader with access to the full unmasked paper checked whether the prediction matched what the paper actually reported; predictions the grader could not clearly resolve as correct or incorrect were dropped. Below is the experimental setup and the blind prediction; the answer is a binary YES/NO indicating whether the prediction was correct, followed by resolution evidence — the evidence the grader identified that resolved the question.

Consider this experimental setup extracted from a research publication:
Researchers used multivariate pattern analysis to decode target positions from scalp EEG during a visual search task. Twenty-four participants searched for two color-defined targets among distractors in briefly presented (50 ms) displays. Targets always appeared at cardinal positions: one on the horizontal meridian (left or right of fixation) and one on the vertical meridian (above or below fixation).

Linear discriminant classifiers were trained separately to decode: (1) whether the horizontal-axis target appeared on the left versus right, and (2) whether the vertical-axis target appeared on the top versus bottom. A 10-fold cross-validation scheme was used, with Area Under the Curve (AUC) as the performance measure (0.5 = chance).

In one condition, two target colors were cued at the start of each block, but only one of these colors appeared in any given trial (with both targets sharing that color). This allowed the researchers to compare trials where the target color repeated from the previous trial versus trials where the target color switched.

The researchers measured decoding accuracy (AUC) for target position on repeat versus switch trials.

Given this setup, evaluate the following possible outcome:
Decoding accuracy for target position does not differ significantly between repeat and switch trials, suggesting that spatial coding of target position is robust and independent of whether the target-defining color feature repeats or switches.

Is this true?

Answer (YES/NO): NO